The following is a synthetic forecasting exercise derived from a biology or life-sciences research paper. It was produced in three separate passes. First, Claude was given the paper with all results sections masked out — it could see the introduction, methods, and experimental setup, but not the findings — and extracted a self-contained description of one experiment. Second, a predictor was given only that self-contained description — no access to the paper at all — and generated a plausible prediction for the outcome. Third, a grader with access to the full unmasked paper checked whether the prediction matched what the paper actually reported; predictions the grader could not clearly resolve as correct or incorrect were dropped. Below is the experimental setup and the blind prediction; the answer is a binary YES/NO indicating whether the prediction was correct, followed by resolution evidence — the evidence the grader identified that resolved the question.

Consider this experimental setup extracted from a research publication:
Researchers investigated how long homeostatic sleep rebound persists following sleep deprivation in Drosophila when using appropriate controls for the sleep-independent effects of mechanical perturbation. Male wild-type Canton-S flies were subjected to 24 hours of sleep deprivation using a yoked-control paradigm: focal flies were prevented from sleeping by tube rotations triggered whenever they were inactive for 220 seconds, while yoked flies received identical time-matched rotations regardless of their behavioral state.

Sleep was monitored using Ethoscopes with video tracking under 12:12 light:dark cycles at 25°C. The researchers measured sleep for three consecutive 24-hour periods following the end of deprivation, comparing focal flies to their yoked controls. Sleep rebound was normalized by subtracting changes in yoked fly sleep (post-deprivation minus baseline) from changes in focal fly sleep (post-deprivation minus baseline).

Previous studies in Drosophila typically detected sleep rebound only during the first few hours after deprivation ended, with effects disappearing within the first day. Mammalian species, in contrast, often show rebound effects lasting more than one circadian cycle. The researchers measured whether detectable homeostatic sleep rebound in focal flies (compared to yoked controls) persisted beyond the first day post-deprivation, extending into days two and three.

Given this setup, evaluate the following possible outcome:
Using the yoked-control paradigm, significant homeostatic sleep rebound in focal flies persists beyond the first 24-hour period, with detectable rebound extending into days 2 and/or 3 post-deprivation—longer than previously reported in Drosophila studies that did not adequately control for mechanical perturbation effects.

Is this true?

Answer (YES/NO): YES